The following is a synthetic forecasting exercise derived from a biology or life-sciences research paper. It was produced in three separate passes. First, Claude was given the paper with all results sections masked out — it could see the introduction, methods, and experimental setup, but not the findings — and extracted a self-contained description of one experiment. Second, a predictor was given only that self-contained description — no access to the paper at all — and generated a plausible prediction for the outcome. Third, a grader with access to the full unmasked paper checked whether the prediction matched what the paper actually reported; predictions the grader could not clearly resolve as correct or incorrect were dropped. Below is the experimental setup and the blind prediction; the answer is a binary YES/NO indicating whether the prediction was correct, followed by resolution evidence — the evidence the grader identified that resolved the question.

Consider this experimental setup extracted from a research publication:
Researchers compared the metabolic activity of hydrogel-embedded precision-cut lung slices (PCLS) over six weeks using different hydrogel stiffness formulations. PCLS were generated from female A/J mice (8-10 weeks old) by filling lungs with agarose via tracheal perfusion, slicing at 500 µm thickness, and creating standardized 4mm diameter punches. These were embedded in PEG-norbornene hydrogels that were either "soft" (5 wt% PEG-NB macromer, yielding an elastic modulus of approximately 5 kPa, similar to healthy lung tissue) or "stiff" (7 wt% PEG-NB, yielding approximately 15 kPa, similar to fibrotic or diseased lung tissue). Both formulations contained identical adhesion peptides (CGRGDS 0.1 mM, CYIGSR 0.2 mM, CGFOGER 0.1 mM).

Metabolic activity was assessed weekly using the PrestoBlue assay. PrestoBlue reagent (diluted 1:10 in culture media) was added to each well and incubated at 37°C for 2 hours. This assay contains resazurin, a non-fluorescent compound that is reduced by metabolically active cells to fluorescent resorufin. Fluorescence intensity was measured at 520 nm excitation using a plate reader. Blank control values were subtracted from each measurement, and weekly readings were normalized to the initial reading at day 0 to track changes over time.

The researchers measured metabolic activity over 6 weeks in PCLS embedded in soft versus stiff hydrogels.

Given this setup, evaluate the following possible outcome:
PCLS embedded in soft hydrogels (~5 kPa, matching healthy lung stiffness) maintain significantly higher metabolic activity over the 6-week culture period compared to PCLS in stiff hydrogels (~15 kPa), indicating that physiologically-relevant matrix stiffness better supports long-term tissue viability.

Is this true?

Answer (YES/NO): NO